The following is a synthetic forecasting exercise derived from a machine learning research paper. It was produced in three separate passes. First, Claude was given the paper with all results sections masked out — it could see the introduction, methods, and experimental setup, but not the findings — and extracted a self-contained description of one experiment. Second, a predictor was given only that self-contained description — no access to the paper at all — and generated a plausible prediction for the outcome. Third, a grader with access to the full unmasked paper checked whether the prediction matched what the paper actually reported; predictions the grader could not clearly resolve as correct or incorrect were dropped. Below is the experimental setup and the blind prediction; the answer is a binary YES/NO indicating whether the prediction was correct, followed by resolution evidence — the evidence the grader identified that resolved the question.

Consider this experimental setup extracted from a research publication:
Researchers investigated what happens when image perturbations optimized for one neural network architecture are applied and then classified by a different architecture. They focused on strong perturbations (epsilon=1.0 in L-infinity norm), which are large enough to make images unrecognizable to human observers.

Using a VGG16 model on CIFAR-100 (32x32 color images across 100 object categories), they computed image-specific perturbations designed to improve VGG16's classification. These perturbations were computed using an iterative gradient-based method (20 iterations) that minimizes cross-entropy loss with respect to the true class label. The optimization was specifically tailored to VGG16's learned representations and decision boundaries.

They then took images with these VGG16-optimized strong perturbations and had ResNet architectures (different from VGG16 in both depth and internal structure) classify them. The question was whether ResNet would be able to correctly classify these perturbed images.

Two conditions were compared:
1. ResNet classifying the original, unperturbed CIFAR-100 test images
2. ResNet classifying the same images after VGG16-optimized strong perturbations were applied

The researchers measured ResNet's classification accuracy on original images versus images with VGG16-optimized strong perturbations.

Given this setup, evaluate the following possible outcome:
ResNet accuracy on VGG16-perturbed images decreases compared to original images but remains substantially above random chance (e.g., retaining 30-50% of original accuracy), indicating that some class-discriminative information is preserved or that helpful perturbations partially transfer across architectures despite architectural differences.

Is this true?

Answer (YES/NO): NO